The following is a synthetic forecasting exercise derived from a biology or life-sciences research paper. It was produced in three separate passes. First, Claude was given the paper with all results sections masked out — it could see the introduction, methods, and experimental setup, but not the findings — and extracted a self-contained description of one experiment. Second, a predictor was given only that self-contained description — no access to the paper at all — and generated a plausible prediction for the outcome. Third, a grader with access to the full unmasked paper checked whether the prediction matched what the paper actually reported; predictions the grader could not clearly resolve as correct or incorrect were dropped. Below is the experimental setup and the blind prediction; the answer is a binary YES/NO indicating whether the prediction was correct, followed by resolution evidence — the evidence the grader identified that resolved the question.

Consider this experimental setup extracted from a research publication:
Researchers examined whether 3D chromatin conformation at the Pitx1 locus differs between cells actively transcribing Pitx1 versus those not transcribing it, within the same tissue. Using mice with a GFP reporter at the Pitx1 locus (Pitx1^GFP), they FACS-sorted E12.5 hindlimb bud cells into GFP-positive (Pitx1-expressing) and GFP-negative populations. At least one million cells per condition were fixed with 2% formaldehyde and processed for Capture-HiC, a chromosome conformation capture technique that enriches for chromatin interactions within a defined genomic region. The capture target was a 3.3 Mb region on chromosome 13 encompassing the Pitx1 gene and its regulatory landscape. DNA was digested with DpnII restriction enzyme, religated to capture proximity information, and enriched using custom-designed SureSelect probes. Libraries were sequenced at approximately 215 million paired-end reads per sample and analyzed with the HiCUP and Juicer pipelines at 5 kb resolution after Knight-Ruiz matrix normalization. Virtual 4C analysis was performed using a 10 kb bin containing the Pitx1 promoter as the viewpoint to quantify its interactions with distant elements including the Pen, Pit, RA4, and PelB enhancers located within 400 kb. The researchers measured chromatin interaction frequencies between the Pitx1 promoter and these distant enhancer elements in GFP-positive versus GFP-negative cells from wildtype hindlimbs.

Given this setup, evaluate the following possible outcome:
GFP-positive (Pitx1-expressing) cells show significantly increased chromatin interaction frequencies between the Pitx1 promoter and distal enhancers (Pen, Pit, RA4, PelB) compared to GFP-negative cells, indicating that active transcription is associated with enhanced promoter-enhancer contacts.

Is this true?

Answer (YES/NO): YES